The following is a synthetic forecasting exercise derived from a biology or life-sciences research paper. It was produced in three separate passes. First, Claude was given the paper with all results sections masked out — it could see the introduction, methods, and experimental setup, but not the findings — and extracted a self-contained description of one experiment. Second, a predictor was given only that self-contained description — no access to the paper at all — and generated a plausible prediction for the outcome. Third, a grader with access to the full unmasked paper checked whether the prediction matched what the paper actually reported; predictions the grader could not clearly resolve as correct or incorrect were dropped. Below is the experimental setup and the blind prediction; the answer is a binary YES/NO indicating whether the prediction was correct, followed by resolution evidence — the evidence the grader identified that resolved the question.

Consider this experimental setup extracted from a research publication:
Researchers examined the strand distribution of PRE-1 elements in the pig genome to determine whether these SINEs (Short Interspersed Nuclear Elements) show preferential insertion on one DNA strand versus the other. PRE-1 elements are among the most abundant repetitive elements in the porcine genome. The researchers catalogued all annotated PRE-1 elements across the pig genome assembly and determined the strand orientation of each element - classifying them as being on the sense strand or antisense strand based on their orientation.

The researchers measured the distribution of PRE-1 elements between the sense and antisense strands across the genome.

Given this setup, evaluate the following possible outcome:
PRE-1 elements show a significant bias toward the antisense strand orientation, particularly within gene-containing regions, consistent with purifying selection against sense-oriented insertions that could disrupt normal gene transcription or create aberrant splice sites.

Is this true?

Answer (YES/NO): NO